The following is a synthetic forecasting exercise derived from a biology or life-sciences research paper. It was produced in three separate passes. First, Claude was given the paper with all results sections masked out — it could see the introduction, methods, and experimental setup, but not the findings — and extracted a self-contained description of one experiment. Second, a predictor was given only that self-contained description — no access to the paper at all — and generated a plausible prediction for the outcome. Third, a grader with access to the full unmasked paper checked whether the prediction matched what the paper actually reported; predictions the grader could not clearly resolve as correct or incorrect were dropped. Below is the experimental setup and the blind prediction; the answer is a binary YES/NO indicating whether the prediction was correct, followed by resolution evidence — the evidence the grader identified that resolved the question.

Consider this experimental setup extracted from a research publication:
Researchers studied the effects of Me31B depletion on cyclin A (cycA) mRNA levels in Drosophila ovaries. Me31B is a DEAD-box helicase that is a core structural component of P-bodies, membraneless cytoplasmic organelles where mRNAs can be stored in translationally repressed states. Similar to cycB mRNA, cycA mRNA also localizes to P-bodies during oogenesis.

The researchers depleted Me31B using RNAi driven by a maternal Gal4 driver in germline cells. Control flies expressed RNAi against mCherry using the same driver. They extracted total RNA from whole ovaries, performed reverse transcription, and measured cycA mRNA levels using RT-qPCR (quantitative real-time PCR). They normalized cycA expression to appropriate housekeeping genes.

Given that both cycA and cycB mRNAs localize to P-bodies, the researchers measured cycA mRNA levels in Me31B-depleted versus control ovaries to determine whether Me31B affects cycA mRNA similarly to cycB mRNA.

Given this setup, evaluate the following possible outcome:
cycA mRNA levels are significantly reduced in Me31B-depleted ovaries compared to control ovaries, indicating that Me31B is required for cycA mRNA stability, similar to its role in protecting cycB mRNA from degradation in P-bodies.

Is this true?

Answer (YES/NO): NO